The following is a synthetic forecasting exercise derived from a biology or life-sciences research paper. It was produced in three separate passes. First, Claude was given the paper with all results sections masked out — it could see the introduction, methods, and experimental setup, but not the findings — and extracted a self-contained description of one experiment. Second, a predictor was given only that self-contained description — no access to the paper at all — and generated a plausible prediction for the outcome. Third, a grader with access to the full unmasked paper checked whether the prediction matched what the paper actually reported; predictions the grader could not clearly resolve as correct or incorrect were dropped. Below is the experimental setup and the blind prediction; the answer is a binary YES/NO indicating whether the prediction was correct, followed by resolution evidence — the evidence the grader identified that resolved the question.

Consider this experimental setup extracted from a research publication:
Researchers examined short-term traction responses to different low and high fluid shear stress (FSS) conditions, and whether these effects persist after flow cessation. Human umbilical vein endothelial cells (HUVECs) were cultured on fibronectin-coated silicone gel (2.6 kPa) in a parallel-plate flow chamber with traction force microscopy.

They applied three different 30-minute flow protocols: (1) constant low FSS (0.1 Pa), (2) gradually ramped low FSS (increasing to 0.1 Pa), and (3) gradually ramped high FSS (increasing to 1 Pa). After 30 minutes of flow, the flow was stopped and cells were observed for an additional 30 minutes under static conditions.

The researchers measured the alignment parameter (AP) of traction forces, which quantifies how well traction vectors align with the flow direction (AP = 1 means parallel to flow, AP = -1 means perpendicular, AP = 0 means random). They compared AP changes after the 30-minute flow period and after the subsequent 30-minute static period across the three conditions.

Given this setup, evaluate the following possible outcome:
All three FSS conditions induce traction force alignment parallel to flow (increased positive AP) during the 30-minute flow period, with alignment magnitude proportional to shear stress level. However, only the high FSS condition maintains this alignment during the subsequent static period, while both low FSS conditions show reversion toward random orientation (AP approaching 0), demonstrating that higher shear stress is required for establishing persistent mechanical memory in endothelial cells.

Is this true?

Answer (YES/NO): NO